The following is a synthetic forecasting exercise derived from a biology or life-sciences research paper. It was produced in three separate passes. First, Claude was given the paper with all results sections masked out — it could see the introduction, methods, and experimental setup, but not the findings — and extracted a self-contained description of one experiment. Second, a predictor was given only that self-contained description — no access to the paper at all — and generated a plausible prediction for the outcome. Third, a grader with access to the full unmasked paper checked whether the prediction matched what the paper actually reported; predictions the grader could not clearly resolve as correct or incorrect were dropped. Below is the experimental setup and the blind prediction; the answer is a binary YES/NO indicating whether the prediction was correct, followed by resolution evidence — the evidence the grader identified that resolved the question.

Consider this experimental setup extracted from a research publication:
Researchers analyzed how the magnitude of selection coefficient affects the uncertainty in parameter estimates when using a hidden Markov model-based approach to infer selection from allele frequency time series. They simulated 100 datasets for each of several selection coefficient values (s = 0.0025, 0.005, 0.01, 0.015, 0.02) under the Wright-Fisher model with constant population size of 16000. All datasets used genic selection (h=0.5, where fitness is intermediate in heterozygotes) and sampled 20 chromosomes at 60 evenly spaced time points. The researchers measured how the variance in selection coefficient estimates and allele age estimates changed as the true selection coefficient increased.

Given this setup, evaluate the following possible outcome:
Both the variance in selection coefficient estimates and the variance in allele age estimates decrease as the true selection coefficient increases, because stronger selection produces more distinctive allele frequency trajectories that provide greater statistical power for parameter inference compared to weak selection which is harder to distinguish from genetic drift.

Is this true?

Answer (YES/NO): NO